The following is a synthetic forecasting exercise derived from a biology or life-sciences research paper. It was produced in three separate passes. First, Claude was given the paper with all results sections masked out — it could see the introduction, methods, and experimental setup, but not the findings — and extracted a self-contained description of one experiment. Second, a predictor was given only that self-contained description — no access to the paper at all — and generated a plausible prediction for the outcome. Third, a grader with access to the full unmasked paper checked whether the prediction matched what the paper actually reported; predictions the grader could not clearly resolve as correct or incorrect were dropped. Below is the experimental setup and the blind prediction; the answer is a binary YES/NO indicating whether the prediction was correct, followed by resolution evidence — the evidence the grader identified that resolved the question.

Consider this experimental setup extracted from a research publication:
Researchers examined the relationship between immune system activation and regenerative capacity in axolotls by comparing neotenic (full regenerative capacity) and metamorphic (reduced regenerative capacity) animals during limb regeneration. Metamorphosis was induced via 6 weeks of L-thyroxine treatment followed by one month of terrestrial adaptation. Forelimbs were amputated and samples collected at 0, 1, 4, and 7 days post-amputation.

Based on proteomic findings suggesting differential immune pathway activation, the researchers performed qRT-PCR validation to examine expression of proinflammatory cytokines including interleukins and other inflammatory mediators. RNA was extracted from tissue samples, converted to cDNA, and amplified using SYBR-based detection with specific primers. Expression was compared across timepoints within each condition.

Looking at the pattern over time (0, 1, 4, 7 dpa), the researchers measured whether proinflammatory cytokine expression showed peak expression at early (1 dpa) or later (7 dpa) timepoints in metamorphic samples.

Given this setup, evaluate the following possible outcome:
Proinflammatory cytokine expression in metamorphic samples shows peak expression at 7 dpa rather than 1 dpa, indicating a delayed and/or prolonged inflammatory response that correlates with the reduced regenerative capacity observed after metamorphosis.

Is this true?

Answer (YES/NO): YES